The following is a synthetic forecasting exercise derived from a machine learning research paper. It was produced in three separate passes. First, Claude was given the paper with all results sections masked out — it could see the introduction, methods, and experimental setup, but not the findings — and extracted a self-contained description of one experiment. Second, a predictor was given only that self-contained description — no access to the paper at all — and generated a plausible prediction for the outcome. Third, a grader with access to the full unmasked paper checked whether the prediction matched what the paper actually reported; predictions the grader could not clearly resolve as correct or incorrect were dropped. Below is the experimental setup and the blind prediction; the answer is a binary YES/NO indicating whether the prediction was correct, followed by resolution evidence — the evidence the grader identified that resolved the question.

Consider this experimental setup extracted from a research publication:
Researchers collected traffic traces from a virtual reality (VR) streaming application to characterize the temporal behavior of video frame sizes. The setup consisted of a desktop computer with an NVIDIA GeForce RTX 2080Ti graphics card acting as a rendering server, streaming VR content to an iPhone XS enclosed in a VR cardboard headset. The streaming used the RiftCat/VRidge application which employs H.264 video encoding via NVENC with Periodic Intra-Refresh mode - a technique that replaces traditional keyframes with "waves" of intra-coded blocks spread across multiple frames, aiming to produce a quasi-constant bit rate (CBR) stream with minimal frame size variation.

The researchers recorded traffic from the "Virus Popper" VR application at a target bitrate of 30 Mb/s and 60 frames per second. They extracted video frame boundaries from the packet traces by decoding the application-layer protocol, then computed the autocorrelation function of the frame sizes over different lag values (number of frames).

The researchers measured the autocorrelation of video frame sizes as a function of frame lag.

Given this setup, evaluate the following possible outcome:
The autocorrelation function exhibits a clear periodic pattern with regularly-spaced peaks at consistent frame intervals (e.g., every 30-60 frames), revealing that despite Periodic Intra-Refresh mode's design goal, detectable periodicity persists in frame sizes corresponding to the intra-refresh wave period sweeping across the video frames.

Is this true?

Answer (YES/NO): NO